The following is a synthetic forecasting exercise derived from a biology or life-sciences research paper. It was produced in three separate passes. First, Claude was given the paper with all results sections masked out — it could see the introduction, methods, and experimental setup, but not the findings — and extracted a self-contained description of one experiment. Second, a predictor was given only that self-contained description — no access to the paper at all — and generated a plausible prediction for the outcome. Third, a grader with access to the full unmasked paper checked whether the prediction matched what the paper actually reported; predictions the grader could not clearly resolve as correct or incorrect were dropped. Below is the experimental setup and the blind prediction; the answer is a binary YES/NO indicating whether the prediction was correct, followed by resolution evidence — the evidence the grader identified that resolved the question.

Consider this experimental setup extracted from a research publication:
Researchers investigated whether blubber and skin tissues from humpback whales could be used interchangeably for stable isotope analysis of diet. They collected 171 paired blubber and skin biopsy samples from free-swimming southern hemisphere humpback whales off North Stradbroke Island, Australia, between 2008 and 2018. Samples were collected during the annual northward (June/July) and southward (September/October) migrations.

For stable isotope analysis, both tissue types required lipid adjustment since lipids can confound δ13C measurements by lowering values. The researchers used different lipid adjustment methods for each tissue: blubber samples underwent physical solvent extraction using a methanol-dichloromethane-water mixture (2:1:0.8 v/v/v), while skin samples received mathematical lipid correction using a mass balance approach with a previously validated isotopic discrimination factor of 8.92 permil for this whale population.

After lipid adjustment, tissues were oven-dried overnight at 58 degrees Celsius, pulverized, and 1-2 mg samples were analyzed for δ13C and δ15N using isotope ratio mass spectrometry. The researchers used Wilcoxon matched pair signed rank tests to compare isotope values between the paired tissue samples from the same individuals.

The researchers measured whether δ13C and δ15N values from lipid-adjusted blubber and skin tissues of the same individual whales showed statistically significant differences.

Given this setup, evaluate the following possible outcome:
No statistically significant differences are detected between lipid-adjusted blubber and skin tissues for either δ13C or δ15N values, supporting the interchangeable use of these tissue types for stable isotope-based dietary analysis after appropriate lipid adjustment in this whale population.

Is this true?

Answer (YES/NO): NO